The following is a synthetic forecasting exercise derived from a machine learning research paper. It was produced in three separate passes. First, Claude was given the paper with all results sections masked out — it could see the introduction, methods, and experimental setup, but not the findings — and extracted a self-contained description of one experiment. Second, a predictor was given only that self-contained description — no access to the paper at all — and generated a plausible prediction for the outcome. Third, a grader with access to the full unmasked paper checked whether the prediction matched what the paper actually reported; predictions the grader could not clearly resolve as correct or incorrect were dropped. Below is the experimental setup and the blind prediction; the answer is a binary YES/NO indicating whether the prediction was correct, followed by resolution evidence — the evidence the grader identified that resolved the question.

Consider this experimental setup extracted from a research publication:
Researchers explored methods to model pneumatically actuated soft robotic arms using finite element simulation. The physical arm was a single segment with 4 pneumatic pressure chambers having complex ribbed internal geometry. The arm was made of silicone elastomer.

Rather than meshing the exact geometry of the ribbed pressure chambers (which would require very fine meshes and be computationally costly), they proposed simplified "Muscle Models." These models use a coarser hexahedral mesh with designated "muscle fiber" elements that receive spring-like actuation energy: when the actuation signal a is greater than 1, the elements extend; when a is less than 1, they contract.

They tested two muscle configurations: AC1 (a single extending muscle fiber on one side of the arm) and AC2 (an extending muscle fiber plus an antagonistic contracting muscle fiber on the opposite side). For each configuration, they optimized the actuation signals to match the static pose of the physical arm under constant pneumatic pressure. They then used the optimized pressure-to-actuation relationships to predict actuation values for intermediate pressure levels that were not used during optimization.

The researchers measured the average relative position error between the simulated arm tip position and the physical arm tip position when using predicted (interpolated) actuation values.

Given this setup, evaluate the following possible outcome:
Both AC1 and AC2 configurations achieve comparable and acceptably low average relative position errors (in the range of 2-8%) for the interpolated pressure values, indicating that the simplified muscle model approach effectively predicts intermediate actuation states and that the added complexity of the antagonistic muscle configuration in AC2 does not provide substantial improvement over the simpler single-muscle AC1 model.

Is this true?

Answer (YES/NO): NO